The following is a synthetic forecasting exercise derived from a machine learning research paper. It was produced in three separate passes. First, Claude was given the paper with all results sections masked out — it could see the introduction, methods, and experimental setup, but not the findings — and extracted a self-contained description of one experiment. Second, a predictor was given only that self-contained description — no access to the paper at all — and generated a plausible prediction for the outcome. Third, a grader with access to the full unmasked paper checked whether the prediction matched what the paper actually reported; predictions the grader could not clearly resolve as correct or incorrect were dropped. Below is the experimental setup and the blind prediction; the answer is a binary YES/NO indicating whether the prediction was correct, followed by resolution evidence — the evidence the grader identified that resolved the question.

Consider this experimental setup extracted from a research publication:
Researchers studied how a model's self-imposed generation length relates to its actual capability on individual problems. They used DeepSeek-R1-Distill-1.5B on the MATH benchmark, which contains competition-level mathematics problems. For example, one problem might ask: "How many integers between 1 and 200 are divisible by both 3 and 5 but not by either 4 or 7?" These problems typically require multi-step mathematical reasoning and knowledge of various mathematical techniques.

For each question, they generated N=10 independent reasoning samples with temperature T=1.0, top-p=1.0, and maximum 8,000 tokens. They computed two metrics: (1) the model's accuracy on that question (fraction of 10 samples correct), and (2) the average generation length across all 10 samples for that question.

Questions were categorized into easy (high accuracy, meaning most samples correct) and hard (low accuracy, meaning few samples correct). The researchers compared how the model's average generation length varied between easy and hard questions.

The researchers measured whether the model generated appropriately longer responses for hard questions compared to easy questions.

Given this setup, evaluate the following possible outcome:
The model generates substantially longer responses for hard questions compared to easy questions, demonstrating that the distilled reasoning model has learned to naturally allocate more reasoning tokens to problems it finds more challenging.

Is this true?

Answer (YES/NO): NO